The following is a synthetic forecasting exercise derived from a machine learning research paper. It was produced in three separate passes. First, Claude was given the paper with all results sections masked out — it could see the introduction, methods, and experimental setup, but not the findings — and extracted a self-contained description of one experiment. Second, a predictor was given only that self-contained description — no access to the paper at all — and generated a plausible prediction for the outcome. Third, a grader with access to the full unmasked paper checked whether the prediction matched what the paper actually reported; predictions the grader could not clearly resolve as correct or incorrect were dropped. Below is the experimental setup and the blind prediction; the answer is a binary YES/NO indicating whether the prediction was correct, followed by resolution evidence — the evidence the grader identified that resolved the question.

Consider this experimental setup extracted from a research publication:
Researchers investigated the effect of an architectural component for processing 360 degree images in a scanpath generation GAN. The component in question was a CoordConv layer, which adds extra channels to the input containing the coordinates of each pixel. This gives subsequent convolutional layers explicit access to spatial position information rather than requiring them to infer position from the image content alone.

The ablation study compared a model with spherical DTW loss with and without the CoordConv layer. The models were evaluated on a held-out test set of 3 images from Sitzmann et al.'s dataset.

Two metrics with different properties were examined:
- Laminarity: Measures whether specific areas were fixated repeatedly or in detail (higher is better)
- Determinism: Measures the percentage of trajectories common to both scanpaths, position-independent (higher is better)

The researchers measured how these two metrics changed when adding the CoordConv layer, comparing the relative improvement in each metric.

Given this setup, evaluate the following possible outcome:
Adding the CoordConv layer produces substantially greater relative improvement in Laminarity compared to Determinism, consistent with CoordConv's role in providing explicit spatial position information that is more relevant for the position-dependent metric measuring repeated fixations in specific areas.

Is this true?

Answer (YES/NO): YES